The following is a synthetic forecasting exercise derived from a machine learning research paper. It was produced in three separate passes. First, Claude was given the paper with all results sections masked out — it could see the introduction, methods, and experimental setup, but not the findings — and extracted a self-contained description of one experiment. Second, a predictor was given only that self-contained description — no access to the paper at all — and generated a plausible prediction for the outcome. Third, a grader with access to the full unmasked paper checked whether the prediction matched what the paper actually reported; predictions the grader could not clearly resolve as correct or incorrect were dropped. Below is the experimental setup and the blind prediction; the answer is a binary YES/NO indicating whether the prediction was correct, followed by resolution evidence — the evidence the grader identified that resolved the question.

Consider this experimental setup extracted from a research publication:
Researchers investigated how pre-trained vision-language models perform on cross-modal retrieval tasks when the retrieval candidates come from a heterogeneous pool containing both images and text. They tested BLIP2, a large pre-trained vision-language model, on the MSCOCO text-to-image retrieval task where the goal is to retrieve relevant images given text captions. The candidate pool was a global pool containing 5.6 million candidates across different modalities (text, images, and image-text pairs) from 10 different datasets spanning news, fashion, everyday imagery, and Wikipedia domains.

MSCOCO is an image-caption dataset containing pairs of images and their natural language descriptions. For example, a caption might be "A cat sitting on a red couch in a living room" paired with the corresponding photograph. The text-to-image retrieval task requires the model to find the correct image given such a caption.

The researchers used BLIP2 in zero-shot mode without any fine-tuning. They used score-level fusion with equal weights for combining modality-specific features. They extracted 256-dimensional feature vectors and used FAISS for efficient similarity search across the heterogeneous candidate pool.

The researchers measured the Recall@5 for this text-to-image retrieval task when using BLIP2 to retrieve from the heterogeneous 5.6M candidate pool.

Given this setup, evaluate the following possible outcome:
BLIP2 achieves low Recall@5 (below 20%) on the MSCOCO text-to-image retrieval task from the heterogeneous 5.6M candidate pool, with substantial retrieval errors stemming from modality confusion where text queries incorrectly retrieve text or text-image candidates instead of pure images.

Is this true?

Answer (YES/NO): YES